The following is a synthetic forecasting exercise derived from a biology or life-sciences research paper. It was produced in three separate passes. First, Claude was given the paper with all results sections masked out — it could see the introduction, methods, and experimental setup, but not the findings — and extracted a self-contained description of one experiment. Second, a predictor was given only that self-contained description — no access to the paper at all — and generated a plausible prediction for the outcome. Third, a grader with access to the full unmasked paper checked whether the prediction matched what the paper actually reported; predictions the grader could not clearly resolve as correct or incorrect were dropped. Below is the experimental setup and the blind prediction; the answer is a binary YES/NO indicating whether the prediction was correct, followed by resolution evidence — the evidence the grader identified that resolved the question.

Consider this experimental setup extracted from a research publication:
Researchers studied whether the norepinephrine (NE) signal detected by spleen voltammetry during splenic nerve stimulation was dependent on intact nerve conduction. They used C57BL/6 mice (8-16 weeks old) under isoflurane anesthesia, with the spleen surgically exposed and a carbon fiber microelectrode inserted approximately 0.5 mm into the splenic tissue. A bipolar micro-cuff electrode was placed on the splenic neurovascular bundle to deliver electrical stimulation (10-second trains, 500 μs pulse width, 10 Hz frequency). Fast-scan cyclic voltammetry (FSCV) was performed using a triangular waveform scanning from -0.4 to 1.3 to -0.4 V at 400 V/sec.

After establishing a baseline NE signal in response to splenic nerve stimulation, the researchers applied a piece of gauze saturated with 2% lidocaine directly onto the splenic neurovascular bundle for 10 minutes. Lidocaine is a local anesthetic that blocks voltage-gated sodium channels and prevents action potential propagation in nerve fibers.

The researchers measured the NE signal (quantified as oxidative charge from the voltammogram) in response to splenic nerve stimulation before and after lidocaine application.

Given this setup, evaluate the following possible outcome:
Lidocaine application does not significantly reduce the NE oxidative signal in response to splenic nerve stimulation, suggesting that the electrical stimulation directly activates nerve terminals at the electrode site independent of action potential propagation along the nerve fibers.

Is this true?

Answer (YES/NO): NO